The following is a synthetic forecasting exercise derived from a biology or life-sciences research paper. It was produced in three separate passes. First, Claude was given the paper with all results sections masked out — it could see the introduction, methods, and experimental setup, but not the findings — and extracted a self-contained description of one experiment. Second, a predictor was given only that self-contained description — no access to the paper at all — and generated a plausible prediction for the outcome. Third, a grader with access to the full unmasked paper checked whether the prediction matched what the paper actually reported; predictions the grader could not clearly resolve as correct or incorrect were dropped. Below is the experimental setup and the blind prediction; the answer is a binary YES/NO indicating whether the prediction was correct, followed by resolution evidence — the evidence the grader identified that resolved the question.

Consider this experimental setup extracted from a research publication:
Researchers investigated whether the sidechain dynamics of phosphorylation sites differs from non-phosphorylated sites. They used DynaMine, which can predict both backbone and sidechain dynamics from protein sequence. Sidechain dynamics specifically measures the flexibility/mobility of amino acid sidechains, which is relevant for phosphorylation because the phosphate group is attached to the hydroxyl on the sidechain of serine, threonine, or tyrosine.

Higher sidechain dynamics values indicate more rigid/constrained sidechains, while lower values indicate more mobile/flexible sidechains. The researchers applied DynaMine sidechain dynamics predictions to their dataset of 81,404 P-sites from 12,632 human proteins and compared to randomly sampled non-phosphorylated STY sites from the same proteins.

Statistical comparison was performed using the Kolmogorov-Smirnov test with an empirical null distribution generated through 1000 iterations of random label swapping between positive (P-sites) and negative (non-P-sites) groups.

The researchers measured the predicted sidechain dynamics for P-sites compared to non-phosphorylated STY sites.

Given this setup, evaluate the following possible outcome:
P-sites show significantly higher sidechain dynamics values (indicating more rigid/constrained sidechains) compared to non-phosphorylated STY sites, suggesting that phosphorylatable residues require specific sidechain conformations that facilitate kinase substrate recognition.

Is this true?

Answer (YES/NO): NO